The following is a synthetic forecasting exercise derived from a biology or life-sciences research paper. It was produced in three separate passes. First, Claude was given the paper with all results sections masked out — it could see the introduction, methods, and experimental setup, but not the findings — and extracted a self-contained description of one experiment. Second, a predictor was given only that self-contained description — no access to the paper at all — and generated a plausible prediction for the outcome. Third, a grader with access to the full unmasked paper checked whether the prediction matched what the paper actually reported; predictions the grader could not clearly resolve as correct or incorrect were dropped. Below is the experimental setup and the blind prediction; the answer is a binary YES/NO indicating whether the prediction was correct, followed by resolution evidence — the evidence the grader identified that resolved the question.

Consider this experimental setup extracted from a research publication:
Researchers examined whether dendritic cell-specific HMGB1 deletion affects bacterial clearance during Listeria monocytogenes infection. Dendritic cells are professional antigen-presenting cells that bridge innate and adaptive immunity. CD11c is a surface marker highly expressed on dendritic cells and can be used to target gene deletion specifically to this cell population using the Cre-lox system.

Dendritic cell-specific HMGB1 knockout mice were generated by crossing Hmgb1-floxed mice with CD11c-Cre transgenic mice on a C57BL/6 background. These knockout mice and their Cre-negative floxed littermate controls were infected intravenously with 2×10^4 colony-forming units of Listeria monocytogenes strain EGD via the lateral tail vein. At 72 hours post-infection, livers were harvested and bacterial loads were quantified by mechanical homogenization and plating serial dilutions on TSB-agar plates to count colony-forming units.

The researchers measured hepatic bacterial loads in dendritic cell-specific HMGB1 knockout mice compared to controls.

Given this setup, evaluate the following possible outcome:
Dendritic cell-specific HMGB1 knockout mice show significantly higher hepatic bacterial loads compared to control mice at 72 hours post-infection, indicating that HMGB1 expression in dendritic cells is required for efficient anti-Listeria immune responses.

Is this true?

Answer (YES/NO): YES